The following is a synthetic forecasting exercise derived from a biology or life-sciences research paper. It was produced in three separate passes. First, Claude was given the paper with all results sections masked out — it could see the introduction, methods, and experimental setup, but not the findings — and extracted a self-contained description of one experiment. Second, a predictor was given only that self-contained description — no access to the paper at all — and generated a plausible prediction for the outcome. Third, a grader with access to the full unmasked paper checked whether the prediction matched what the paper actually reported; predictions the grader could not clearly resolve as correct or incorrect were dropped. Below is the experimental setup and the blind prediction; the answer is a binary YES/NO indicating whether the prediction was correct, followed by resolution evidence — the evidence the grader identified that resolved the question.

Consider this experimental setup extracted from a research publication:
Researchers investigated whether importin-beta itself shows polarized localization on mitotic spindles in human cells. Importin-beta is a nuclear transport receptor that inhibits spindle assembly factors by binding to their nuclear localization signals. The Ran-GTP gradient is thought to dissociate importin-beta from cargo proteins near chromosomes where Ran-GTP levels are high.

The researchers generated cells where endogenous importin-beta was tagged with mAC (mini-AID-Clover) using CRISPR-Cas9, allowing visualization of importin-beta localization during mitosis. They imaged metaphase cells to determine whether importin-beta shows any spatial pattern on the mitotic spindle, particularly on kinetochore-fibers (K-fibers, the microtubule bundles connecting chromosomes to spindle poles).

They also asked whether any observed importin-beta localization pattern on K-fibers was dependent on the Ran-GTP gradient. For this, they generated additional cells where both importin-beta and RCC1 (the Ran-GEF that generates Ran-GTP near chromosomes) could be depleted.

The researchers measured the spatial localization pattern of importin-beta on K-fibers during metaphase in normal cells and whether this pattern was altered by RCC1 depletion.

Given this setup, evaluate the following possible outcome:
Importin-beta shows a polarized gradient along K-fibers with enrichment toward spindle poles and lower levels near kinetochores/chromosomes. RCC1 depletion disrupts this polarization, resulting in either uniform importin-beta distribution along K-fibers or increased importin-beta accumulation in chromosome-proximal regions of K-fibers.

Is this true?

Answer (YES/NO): NO